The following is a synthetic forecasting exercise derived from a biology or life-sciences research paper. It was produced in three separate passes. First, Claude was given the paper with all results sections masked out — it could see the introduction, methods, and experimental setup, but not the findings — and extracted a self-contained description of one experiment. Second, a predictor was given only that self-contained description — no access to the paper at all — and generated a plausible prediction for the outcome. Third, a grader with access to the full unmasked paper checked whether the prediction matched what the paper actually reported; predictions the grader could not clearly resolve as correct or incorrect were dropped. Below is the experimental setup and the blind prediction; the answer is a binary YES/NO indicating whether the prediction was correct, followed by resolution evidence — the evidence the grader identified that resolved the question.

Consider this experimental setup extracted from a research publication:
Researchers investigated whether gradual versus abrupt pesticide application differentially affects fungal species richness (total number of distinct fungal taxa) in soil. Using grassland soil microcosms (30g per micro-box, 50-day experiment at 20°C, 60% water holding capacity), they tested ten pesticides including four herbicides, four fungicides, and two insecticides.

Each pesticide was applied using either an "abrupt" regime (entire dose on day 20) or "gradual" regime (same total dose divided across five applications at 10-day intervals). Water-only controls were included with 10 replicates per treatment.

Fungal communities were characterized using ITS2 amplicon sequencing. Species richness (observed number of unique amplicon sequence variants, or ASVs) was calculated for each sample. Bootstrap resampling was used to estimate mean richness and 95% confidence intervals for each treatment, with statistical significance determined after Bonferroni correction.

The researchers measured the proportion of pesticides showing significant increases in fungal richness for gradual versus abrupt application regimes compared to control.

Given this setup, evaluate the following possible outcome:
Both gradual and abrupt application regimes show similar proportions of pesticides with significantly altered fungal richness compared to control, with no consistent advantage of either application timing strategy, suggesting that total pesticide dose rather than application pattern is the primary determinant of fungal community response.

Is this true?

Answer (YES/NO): NO